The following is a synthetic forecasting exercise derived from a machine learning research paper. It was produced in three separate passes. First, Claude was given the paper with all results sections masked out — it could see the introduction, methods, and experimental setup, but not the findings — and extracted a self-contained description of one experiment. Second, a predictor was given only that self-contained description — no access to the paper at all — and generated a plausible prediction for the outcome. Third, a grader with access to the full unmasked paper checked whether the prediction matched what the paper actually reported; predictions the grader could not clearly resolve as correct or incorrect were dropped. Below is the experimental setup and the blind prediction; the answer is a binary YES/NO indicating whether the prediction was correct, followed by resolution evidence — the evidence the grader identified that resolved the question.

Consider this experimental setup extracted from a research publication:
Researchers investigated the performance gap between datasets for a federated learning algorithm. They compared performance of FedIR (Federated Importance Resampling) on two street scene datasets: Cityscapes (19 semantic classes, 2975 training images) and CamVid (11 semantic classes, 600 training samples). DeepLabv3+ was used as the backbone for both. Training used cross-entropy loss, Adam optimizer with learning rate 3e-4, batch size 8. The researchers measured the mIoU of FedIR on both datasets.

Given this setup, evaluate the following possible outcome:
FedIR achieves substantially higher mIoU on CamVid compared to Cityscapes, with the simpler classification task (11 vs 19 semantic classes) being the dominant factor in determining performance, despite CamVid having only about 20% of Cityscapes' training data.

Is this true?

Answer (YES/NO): YES